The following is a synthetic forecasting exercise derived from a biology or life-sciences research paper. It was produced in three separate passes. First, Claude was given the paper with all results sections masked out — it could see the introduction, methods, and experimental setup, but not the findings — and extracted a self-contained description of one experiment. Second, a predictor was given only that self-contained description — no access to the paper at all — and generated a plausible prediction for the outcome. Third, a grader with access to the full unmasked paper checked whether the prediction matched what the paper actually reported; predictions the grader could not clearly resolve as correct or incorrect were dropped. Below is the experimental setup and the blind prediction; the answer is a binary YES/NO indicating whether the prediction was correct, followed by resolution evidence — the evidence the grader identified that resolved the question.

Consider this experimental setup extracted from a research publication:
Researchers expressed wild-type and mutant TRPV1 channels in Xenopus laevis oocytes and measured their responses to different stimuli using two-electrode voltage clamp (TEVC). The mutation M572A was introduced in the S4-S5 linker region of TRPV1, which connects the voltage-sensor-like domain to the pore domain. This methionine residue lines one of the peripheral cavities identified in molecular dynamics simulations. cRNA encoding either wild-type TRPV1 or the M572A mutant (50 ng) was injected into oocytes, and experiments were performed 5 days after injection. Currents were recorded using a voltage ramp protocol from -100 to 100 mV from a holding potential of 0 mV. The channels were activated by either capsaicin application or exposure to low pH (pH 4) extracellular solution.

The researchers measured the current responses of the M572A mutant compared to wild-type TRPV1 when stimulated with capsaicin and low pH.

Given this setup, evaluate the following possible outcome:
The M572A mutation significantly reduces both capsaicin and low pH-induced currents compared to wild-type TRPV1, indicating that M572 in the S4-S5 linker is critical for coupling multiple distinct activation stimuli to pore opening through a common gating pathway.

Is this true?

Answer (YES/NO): NO